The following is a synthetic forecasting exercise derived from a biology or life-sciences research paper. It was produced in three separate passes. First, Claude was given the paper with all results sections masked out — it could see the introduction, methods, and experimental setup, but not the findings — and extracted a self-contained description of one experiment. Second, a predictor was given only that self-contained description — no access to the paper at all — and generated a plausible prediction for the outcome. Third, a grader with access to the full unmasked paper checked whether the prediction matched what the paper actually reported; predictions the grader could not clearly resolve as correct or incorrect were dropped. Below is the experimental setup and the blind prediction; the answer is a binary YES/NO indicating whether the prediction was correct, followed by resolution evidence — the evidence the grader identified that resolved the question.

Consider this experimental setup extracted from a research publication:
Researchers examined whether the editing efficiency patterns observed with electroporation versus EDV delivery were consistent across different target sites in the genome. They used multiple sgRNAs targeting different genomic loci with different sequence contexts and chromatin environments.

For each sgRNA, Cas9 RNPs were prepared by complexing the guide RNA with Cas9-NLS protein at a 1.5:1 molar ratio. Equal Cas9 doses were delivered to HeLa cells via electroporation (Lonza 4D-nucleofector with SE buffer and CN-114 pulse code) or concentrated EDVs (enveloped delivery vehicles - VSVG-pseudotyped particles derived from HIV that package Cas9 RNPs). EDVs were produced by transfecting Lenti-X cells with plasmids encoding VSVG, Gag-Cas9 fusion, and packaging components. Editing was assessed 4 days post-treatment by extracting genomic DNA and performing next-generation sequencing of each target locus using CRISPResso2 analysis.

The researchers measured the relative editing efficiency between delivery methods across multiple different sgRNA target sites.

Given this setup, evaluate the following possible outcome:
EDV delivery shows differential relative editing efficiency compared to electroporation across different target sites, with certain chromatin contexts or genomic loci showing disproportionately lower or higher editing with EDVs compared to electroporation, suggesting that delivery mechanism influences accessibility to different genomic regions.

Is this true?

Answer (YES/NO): NO